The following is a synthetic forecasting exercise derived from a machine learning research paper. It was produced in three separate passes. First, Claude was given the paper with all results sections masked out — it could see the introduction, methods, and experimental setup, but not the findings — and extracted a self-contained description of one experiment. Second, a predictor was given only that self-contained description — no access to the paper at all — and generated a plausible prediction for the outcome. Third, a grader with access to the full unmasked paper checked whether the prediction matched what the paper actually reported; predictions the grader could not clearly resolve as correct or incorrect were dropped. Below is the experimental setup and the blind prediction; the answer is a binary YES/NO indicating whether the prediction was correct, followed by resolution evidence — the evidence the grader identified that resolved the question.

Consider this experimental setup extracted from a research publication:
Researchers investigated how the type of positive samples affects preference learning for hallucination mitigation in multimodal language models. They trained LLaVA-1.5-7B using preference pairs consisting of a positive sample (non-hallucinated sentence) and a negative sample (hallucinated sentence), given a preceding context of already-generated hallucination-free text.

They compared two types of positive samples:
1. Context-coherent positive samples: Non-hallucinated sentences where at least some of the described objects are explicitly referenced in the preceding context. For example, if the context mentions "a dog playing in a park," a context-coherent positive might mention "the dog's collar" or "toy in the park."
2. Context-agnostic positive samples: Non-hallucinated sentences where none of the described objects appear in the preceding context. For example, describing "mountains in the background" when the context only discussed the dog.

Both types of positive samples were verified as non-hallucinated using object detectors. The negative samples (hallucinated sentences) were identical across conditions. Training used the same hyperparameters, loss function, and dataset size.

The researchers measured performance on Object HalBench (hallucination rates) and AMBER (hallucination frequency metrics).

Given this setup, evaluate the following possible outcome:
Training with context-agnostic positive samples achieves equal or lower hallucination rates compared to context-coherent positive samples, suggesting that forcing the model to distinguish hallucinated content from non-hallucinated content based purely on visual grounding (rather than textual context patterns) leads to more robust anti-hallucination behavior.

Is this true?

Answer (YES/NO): NO